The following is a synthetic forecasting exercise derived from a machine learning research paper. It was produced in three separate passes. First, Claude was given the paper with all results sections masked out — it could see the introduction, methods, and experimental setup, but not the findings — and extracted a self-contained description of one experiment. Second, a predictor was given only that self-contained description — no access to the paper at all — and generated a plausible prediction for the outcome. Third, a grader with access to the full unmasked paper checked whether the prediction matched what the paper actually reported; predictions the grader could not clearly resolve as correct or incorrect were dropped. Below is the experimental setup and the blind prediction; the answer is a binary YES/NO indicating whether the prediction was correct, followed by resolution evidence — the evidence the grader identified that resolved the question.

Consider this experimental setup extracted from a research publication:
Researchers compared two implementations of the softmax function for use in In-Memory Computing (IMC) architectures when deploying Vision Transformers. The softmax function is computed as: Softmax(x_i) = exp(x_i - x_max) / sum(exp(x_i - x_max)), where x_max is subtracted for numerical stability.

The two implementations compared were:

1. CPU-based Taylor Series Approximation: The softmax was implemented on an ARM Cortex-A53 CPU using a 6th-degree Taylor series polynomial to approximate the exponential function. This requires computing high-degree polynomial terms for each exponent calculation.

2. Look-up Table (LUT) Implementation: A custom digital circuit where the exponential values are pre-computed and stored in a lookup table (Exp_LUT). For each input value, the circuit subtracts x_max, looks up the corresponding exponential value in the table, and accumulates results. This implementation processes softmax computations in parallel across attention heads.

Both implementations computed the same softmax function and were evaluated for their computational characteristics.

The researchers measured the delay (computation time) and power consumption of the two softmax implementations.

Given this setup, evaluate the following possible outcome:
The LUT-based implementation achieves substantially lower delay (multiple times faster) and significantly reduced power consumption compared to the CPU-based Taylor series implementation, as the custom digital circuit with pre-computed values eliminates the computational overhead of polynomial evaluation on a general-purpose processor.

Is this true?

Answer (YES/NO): YES